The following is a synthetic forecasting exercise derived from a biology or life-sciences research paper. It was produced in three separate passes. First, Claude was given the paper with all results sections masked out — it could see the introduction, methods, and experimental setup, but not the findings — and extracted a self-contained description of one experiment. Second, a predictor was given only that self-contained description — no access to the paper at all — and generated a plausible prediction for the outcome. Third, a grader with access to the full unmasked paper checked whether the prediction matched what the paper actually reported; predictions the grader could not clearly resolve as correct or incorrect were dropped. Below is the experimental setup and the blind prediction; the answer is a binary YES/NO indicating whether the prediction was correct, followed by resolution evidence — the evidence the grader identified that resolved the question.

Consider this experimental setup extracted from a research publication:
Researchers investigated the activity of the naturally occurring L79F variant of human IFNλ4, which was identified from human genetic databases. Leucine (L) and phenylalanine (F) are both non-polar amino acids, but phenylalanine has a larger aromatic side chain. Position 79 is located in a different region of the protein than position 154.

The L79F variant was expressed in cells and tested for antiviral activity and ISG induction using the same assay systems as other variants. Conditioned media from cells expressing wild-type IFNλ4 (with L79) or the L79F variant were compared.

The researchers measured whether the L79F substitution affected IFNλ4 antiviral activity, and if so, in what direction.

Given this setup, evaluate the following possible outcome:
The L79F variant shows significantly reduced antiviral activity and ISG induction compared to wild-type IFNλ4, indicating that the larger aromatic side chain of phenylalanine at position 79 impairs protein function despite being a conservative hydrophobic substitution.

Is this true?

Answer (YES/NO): YES